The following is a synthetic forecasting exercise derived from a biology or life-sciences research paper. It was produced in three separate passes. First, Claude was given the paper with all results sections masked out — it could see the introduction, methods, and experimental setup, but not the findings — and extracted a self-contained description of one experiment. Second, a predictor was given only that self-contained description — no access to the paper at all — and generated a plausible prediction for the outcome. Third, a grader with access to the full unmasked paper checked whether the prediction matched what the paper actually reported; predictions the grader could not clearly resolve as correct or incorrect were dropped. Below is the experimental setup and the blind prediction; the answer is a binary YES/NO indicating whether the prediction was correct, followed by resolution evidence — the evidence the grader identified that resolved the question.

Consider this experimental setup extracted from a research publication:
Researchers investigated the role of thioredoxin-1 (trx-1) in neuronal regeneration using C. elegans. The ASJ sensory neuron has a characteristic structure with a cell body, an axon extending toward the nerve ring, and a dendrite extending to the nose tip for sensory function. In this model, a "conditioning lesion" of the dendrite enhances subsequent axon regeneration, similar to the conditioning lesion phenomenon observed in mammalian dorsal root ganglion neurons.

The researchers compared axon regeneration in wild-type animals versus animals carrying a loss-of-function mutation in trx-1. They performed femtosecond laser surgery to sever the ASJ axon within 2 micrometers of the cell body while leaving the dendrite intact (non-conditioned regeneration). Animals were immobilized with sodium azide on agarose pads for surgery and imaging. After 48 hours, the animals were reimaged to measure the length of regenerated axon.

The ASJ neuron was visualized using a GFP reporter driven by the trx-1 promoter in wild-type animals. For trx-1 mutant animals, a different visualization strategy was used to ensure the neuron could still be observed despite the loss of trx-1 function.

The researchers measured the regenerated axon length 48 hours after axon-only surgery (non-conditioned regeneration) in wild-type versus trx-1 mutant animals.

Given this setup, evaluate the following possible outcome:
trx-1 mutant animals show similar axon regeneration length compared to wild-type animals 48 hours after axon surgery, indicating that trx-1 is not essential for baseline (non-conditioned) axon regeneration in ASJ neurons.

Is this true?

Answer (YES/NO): NO